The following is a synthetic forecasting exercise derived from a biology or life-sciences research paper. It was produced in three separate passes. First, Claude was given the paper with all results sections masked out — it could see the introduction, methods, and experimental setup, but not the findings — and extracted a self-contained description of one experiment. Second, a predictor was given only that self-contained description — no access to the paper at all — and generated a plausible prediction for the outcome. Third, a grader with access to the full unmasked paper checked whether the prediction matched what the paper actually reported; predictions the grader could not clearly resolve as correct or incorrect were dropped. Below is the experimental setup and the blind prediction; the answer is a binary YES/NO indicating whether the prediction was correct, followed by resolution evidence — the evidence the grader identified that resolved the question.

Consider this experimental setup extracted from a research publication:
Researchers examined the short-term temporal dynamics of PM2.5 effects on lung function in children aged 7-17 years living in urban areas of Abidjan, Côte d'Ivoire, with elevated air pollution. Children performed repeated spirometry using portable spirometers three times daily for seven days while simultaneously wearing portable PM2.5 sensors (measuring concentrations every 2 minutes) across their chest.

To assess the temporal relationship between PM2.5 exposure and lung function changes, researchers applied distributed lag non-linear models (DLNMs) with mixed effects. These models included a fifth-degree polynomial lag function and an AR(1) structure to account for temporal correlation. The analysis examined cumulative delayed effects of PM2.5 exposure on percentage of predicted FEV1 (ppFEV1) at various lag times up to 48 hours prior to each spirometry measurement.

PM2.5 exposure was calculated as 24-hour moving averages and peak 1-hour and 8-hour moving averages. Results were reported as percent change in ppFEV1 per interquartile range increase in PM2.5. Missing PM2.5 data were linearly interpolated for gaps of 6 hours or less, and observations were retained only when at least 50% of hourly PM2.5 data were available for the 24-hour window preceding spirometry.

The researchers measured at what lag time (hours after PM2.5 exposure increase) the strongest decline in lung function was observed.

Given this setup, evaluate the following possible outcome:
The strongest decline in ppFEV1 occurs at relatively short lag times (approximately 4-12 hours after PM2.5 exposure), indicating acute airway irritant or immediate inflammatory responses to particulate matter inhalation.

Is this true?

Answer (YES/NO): NO